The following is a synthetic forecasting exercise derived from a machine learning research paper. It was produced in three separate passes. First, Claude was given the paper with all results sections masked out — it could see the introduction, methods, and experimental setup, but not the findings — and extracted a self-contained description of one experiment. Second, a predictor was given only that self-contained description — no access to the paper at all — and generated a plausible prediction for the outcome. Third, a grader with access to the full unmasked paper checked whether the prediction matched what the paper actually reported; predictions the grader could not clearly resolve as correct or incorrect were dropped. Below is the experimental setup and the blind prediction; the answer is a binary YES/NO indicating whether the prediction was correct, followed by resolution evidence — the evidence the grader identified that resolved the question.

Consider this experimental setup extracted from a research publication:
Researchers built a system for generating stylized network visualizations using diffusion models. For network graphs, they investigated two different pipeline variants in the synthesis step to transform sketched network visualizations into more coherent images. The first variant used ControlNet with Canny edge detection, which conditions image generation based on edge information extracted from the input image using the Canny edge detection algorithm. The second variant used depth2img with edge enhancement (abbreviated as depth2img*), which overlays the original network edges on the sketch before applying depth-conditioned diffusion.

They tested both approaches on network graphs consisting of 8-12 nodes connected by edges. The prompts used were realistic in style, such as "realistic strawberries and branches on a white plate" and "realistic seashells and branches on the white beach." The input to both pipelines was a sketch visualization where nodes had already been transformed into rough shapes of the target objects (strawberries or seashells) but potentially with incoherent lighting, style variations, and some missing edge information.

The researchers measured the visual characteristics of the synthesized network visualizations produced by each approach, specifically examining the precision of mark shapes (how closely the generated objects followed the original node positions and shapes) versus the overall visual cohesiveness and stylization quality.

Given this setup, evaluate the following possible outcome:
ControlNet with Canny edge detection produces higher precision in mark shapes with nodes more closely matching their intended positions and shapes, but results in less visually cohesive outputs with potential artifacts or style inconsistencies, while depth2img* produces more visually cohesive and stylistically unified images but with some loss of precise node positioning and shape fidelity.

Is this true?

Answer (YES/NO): YES